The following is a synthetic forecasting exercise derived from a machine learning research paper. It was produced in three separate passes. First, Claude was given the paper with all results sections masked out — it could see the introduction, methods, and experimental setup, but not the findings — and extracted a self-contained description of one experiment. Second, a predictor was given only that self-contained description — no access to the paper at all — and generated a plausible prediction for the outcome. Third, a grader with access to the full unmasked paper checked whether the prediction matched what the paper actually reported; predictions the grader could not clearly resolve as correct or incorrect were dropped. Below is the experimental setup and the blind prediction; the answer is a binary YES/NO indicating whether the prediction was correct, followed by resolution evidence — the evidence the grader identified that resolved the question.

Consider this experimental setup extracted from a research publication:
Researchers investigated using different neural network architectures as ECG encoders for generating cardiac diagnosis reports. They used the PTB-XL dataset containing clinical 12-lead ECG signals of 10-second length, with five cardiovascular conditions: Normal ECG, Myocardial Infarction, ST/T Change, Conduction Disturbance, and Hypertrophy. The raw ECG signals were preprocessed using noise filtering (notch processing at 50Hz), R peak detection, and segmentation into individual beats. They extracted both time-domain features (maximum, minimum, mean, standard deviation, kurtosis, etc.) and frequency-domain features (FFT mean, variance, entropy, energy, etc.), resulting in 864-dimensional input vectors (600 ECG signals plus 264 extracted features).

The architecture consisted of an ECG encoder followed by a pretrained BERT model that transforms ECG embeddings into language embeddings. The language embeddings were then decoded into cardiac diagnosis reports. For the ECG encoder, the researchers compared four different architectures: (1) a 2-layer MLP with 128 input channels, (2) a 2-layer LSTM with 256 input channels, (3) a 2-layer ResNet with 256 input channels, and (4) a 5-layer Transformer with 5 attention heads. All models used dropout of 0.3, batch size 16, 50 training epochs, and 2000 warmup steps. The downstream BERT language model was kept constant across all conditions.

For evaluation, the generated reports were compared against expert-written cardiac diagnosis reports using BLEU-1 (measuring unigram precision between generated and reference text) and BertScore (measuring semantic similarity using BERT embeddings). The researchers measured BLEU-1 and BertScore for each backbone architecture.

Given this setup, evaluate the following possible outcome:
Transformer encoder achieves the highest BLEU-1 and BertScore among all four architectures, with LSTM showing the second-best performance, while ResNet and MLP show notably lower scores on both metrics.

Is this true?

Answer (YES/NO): NO